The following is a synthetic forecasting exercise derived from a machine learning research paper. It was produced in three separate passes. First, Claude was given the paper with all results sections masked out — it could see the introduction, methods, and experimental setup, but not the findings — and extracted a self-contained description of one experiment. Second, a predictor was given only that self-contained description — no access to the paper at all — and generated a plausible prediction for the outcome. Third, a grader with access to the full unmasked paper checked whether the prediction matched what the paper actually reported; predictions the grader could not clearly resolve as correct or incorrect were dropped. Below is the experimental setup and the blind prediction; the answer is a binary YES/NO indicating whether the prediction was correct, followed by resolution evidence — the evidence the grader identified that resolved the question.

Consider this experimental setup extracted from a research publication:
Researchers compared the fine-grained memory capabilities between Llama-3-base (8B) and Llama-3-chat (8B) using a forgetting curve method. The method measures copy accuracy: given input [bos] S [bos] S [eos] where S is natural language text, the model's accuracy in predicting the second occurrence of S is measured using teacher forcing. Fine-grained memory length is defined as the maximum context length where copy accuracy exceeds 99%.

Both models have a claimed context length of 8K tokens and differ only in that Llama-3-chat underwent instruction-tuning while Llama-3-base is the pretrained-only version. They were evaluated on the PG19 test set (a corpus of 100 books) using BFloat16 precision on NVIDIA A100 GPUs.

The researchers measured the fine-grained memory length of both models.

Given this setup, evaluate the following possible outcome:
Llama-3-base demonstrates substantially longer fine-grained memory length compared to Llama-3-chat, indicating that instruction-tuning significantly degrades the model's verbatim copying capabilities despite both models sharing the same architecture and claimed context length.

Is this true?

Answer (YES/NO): NO